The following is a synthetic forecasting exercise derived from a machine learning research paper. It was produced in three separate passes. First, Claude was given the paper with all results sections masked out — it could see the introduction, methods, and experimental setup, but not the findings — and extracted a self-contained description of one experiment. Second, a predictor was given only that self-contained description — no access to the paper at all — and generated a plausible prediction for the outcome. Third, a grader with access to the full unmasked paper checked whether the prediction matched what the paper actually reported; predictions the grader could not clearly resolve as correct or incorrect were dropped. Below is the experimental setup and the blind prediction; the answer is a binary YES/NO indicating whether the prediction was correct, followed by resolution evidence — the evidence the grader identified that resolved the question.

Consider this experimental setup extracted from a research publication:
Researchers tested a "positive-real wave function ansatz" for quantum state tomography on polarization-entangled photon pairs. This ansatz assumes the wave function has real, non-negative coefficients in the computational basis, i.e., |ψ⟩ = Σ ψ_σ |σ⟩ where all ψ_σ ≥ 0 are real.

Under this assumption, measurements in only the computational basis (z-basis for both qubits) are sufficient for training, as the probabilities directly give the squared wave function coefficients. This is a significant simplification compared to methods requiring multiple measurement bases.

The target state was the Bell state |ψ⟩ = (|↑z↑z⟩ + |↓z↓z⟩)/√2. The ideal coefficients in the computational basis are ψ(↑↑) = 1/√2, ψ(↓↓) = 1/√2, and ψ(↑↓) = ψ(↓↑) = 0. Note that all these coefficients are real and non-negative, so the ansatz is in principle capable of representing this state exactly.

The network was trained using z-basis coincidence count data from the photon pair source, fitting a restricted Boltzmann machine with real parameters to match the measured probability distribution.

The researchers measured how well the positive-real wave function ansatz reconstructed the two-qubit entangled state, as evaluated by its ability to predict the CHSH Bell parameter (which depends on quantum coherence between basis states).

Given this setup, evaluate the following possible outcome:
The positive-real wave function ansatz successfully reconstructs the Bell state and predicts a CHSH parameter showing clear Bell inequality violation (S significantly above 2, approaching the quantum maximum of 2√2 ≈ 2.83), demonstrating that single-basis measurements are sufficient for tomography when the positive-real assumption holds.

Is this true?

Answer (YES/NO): NO